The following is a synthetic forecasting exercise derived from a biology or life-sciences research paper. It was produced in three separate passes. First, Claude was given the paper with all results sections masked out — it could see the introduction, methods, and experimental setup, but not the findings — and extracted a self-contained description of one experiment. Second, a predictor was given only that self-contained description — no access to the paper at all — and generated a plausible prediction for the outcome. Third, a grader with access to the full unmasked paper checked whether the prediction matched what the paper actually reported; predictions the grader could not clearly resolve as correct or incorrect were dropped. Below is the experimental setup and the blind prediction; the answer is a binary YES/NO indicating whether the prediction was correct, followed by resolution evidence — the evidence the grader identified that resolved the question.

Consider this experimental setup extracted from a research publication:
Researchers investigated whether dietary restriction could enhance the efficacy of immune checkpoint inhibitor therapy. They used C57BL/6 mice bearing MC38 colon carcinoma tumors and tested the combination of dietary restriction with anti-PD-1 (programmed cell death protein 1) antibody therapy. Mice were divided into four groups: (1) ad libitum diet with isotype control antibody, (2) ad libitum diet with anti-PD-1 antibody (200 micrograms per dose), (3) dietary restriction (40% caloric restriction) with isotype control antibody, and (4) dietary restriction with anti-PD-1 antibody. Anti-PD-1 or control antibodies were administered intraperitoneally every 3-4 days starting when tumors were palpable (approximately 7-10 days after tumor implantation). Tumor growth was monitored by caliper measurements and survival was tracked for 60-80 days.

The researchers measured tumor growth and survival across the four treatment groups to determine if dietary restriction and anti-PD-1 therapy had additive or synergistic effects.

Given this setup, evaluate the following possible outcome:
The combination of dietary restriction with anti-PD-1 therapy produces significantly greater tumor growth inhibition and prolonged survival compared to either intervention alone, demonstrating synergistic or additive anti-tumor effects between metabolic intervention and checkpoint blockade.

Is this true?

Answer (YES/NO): YES